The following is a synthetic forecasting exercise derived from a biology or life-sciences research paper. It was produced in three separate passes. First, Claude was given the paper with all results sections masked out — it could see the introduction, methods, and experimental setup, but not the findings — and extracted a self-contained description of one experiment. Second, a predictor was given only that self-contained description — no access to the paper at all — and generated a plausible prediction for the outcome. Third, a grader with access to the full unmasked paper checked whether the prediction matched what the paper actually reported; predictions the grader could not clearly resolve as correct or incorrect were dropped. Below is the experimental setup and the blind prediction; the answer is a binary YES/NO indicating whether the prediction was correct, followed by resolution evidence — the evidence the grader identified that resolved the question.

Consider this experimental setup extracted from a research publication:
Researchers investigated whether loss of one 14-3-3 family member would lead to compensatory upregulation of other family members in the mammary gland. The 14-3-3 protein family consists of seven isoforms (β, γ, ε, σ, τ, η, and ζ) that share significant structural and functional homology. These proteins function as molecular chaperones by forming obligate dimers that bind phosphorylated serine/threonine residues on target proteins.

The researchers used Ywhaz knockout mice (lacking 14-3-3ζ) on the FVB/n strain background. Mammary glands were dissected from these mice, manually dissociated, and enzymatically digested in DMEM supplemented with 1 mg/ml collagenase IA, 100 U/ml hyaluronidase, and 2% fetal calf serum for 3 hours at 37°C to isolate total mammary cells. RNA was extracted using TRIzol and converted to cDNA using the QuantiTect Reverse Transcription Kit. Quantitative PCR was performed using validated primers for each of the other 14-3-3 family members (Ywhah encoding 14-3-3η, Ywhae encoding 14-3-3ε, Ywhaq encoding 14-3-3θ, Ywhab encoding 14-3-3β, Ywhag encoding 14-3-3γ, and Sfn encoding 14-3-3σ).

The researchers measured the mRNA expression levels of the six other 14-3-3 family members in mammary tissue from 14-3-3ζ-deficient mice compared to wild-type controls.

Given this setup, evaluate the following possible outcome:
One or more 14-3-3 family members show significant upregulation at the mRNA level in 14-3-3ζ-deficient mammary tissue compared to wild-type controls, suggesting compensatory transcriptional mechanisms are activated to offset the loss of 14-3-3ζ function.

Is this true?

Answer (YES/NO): NO